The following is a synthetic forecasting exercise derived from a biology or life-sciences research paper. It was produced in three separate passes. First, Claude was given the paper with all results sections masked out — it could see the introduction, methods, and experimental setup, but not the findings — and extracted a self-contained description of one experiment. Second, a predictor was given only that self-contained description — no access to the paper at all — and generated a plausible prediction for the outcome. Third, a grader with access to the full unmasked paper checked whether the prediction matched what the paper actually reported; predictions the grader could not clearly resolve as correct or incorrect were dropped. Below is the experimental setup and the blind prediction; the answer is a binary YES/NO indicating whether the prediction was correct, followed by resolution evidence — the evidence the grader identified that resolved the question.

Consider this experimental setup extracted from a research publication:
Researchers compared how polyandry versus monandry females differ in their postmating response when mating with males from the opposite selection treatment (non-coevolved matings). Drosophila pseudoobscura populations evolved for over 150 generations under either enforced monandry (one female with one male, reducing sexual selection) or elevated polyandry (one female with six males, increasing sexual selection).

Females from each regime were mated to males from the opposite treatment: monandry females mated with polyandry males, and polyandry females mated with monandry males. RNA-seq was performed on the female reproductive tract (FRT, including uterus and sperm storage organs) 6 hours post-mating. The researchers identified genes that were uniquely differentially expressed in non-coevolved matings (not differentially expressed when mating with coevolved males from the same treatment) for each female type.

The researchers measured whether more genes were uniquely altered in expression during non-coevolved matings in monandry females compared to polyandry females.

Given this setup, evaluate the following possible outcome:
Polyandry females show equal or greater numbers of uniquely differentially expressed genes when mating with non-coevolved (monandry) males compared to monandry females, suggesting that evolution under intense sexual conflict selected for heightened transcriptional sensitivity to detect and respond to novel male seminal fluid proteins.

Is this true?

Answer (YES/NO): NO